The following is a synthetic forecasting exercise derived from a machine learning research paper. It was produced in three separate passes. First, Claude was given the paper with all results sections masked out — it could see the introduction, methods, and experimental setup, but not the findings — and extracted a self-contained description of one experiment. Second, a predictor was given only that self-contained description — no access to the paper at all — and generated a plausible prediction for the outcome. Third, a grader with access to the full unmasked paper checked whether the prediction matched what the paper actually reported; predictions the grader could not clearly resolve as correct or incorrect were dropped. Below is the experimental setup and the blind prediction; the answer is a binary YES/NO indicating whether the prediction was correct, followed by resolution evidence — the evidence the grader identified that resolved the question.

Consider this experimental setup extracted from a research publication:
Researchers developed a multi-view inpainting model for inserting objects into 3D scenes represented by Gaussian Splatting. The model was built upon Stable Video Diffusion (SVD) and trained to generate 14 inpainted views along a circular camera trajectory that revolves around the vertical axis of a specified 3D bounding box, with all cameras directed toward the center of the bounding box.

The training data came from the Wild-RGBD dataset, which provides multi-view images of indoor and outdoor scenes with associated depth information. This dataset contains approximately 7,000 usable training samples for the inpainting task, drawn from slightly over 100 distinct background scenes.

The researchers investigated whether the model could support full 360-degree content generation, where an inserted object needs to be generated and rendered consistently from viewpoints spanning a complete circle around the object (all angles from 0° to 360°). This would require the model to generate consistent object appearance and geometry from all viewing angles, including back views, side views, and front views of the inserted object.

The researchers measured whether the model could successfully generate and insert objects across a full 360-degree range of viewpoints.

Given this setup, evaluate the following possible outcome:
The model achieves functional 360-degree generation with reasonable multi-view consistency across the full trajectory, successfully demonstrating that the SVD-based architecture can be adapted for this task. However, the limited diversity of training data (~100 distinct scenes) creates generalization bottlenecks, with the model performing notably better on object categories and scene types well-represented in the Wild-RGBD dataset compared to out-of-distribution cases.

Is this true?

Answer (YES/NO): NO